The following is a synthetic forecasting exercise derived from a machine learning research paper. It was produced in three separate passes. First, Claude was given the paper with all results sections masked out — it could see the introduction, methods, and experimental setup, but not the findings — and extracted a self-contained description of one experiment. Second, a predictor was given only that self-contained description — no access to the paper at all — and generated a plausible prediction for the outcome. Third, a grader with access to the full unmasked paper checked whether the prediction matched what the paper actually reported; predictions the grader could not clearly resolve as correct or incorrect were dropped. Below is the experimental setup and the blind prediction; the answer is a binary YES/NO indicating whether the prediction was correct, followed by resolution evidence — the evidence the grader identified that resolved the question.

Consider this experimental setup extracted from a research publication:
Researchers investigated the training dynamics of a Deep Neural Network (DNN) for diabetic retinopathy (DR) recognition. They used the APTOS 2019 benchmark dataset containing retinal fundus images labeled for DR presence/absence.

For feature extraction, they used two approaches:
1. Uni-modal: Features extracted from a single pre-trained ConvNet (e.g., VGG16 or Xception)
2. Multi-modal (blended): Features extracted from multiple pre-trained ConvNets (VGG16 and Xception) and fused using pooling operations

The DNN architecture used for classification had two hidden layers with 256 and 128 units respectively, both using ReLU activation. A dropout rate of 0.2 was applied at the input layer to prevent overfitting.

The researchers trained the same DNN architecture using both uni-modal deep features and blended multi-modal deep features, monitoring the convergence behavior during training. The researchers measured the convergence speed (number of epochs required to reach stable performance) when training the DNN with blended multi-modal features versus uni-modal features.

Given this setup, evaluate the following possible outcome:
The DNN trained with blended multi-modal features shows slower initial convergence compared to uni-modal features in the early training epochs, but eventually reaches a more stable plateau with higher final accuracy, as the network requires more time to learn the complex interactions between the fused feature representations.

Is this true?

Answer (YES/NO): NO